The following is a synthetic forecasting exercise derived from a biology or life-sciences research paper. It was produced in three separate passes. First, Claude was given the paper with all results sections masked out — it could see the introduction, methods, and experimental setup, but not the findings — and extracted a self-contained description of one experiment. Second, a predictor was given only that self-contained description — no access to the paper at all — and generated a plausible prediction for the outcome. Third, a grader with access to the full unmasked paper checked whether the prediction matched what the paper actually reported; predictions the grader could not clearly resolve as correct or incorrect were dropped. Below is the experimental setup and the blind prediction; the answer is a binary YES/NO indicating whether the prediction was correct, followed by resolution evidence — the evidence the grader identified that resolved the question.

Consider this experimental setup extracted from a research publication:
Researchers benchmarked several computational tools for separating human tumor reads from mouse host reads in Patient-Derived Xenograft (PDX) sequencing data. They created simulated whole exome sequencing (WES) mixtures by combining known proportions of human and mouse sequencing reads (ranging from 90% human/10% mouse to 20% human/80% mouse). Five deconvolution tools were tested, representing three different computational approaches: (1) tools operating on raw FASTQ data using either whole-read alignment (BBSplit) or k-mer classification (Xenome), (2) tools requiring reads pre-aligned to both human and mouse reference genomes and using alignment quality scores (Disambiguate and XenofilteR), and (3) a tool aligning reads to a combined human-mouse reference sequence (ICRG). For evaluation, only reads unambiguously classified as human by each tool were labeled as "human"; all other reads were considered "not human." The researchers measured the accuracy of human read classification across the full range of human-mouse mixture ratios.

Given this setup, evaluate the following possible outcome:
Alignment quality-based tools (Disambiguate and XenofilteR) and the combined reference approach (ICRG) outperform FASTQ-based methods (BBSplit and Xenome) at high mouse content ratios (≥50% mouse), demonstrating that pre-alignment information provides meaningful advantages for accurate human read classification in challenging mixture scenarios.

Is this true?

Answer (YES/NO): NO